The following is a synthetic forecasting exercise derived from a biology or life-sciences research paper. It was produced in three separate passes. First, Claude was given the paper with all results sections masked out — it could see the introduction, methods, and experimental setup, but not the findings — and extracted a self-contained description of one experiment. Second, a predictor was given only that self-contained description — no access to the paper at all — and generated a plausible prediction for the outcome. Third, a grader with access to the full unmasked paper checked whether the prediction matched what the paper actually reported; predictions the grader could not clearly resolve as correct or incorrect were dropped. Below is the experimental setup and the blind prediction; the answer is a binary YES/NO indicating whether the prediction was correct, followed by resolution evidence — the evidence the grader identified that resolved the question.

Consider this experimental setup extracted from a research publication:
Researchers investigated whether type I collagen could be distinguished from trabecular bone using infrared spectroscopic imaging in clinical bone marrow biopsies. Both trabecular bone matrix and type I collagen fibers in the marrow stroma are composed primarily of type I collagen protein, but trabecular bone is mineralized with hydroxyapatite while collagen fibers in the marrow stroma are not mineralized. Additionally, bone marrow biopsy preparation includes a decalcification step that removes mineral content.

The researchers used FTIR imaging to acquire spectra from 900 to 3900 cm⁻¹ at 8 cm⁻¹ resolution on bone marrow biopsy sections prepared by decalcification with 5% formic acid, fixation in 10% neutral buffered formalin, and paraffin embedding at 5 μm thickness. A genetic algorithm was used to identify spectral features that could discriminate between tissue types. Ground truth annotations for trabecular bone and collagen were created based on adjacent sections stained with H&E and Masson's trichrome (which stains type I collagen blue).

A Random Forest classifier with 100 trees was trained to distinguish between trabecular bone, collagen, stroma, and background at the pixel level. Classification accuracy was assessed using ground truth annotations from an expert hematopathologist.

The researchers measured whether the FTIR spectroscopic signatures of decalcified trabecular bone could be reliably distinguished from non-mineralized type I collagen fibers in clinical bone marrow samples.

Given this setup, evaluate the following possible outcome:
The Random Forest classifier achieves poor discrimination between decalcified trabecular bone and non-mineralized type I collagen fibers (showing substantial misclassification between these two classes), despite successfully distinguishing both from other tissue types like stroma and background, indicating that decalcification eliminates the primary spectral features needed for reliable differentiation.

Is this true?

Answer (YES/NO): NO